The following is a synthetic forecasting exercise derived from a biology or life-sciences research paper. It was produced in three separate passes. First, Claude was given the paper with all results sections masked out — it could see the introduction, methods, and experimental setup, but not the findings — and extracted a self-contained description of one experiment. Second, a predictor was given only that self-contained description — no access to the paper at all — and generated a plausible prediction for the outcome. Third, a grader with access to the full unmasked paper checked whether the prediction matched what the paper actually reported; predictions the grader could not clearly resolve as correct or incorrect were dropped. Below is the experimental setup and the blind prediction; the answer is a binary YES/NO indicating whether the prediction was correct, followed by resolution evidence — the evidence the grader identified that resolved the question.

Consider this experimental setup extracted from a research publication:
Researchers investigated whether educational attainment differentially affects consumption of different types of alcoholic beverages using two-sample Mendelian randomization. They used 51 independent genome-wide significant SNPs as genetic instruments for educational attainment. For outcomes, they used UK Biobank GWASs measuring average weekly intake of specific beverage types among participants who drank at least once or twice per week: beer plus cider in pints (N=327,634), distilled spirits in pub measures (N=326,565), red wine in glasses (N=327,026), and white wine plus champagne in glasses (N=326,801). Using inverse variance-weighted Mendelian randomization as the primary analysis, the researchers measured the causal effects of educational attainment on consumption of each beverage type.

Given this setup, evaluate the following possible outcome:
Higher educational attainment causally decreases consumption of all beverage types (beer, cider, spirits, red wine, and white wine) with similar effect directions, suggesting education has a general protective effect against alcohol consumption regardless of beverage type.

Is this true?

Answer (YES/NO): NO